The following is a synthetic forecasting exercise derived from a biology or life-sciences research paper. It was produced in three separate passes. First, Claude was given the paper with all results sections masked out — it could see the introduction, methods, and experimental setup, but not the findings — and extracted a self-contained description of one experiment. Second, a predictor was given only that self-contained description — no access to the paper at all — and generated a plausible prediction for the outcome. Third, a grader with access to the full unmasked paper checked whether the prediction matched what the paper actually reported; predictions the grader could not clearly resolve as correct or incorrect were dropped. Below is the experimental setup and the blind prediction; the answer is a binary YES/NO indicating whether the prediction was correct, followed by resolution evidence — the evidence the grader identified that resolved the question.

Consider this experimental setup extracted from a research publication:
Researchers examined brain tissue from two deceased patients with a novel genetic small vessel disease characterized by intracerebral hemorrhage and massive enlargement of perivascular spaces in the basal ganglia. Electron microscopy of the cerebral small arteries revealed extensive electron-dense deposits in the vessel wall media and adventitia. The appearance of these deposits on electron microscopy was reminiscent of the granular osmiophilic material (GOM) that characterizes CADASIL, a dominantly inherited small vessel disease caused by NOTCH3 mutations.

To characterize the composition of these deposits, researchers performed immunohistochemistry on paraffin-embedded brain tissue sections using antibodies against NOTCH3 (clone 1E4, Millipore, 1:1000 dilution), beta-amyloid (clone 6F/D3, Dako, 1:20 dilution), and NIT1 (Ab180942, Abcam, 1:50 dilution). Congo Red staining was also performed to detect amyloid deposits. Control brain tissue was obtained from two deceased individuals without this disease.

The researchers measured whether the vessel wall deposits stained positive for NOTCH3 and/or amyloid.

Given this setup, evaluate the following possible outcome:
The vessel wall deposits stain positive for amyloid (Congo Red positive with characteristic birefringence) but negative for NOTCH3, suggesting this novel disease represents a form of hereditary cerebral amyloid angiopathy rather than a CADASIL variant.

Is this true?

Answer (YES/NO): NO